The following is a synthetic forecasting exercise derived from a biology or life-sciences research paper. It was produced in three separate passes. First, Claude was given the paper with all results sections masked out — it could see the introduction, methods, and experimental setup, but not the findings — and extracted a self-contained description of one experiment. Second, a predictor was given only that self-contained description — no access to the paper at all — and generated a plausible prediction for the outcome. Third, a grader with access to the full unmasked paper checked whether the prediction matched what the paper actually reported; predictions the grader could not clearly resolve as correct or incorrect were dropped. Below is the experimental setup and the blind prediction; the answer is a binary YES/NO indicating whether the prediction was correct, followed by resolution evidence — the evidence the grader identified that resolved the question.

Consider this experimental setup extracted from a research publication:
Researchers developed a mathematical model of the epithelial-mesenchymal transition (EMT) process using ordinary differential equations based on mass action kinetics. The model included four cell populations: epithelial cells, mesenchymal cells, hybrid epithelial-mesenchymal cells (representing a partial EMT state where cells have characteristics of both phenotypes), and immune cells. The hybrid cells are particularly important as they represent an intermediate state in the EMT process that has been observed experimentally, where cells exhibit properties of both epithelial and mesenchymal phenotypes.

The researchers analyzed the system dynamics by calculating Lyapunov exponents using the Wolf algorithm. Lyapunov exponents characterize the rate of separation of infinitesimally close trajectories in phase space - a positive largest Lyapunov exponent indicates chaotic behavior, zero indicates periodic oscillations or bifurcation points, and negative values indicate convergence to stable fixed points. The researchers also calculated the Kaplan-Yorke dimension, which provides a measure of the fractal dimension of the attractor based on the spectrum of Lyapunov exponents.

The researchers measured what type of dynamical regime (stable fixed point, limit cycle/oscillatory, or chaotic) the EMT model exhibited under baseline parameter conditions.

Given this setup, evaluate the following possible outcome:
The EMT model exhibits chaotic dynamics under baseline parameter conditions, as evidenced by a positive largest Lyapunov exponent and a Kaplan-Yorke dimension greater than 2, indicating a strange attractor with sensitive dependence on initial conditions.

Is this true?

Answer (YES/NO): NO